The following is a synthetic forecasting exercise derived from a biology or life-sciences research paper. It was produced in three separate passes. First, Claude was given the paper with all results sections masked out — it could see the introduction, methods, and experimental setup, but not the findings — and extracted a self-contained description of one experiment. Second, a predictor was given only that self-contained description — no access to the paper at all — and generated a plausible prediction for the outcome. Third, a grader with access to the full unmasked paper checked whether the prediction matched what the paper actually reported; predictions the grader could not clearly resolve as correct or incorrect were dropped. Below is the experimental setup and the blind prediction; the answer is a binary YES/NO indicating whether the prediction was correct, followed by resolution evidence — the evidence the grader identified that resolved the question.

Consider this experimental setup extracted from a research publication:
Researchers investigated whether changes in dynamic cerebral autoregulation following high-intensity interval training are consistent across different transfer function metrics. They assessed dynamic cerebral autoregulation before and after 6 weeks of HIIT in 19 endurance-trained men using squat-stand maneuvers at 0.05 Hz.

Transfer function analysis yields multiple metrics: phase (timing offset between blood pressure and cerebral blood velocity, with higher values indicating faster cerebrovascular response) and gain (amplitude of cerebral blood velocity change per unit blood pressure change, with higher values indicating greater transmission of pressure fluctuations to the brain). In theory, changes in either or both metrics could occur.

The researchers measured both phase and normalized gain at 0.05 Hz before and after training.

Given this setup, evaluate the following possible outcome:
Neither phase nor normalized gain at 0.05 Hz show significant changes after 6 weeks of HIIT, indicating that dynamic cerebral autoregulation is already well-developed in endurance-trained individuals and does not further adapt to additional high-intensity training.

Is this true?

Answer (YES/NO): YES